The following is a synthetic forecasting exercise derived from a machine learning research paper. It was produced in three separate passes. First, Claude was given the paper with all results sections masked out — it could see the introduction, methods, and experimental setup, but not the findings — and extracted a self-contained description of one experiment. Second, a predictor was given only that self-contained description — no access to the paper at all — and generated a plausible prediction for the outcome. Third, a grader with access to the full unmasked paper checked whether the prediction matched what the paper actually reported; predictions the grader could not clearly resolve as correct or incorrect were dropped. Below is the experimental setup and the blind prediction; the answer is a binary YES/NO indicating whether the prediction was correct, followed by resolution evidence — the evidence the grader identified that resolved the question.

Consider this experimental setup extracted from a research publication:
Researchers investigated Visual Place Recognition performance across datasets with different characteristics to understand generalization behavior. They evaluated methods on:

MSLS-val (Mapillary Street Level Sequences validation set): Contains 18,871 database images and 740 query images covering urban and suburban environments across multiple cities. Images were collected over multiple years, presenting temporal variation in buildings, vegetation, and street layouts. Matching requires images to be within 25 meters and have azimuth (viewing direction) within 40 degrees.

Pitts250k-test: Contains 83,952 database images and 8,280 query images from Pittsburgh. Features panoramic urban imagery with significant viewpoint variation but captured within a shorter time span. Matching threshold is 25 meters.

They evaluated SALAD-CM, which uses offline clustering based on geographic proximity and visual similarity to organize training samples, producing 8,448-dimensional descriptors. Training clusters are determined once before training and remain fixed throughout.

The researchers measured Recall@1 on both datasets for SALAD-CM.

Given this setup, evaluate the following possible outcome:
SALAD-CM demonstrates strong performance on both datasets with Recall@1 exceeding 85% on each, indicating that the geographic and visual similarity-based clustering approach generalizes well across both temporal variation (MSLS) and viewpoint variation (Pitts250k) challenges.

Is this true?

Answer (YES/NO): YES